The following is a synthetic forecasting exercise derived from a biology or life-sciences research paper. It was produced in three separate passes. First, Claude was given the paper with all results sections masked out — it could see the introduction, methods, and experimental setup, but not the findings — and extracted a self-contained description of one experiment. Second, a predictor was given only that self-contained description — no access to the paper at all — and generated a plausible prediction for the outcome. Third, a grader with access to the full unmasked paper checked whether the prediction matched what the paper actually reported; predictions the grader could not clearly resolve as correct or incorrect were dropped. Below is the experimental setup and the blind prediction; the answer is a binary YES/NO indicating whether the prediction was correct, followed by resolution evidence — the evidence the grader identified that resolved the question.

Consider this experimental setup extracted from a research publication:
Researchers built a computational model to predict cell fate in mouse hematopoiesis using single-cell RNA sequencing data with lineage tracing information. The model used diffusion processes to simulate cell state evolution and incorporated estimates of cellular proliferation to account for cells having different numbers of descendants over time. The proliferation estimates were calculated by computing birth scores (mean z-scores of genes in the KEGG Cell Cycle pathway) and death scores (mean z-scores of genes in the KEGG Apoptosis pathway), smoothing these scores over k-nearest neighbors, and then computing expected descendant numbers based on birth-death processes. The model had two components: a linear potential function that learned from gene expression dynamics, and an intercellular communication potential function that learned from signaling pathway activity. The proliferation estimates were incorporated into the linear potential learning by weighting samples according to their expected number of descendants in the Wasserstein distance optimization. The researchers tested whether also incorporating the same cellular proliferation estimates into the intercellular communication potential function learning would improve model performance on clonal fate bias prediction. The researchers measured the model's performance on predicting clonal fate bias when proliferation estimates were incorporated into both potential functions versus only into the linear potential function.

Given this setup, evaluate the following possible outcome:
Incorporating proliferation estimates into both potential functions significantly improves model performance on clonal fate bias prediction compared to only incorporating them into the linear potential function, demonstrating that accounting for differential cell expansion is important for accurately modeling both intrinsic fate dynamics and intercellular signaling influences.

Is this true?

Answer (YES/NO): NO